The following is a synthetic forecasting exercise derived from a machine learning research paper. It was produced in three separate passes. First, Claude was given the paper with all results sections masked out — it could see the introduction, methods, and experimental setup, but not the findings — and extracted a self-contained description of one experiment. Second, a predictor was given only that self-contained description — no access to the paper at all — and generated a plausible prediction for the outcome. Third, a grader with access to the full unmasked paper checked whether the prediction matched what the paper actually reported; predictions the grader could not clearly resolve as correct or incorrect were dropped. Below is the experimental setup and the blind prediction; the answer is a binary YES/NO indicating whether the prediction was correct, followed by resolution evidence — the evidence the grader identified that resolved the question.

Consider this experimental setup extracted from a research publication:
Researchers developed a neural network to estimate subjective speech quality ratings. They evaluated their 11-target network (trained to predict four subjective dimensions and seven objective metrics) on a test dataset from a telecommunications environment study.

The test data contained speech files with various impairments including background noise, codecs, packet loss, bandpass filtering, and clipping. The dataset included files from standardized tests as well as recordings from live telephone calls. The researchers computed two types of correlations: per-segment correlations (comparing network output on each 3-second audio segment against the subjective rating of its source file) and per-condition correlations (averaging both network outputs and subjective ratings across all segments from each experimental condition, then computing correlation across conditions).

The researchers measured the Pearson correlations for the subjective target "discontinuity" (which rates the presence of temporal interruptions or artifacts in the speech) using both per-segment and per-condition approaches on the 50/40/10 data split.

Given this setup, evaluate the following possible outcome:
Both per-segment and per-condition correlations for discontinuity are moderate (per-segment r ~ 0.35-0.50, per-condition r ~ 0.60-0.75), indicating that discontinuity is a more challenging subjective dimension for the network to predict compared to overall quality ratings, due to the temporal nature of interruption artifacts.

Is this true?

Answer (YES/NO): NO